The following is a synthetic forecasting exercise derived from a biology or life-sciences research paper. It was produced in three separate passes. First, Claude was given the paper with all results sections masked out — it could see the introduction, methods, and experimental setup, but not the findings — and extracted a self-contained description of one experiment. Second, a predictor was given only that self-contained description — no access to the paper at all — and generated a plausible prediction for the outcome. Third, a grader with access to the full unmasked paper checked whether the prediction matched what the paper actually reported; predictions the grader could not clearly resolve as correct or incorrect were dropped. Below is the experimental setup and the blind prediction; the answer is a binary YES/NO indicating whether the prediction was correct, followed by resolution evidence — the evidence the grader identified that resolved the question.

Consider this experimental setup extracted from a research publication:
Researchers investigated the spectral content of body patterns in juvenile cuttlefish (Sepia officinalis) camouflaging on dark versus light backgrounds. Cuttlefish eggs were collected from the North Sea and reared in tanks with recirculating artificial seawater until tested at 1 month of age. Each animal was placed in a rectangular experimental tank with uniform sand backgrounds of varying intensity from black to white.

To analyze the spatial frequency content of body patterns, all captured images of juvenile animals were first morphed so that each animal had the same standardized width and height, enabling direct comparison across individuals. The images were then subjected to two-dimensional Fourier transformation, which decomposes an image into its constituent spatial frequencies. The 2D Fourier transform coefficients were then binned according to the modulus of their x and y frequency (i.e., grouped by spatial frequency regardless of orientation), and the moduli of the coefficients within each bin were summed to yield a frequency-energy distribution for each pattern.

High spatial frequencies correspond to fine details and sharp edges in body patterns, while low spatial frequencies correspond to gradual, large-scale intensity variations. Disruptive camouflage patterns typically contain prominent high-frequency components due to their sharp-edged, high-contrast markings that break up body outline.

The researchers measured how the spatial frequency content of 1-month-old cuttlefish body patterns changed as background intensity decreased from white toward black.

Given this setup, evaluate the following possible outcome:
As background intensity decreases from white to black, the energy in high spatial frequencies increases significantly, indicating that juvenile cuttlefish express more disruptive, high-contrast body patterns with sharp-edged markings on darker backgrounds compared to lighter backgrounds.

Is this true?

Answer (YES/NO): NO